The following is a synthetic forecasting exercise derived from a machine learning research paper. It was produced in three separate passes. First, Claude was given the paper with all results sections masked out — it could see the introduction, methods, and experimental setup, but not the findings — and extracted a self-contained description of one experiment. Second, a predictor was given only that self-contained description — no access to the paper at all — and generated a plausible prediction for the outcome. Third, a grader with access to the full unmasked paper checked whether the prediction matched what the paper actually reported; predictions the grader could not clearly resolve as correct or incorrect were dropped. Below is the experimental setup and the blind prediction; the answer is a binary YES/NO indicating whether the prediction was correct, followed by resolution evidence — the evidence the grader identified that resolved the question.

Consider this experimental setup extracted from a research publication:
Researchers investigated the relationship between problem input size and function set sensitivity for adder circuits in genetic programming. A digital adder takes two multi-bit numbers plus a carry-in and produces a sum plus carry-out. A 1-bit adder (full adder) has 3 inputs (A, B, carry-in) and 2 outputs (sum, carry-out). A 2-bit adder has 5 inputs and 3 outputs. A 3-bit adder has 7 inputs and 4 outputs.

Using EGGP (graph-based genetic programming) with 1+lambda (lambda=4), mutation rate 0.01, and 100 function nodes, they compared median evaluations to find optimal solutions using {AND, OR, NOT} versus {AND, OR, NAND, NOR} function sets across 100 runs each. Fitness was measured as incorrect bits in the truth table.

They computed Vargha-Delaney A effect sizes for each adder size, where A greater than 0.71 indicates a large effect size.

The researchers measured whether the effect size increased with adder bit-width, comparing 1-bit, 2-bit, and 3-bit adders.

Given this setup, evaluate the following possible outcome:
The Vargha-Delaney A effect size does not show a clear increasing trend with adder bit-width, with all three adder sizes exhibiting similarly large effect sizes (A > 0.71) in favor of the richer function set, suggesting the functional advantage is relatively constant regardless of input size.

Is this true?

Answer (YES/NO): NO